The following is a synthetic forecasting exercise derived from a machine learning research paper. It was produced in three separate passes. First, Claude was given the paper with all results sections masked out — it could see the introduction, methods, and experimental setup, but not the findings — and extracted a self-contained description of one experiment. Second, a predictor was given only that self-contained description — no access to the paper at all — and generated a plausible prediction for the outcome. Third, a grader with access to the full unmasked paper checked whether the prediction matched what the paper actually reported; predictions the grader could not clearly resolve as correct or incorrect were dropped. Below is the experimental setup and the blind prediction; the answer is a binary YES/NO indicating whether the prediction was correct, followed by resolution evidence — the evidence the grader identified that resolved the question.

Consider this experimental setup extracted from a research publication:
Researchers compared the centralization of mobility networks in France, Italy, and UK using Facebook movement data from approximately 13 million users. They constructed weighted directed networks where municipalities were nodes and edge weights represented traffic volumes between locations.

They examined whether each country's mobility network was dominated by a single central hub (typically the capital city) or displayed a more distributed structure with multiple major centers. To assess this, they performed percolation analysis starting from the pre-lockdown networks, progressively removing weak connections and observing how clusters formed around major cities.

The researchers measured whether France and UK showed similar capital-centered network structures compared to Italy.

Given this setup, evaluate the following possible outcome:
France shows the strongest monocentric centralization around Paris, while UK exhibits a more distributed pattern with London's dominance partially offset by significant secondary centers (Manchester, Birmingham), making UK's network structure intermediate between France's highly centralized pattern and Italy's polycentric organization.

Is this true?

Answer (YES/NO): NO